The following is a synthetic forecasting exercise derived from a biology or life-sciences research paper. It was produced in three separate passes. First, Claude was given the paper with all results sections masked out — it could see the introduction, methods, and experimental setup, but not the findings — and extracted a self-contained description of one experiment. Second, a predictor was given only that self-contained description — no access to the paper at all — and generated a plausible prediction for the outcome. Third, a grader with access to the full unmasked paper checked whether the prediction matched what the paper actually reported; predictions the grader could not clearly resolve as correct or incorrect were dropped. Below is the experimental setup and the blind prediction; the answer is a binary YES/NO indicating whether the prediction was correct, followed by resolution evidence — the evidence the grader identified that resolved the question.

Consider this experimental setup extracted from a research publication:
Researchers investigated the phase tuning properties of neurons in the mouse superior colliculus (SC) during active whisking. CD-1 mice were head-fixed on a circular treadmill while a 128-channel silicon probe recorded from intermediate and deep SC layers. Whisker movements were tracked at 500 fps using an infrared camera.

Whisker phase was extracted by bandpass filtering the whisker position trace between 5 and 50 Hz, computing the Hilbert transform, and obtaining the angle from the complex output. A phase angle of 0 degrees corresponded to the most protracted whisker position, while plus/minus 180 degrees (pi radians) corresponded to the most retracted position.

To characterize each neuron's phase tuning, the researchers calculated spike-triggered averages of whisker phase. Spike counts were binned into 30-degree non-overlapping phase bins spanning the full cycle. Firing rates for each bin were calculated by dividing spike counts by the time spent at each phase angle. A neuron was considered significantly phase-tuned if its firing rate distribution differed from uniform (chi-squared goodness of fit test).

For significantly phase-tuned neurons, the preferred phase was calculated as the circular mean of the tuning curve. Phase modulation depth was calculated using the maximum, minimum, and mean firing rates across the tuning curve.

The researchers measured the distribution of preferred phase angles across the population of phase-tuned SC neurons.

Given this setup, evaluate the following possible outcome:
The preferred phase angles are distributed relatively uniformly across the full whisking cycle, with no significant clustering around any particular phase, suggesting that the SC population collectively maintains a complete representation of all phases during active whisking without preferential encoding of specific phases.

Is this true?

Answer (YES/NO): NO